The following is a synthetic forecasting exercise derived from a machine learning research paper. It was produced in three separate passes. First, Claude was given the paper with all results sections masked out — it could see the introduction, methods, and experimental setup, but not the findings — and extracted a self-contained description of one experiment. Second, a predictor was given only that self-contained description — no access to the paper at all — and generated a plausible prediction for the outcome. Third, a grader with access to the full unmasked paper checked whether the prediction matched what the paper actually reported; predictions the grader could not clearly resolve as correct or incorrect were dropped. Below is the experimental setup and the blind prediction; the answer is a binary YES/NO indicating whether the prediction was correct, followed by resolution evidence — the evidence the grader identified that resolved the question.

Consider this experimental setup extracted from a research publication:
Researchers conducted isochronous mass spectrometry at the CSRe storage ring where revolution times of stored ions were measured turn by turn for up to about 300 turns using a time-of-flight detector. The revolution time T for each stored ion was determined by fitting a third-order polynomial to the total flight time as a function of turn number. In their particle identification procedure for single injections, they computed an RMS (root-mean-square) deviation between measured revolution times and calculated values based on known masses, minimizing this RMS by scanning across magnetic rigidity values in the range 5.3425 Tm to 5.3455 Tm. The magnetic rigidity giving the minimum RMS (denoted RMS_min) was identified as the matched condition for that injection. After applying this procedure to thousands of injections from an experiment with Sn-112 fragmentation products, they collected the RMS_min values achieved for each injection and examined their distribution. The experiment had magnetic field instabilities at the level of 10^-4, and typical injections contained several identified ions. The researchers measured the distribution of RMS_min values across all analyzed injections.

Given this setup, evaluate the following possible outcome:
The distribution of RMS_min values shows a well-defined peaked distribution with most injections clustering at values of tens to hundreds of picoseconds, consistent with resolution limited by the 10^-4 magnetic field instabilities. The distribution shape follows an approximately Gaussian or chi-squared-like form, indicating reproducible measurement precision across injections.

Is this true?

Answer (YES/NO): NO